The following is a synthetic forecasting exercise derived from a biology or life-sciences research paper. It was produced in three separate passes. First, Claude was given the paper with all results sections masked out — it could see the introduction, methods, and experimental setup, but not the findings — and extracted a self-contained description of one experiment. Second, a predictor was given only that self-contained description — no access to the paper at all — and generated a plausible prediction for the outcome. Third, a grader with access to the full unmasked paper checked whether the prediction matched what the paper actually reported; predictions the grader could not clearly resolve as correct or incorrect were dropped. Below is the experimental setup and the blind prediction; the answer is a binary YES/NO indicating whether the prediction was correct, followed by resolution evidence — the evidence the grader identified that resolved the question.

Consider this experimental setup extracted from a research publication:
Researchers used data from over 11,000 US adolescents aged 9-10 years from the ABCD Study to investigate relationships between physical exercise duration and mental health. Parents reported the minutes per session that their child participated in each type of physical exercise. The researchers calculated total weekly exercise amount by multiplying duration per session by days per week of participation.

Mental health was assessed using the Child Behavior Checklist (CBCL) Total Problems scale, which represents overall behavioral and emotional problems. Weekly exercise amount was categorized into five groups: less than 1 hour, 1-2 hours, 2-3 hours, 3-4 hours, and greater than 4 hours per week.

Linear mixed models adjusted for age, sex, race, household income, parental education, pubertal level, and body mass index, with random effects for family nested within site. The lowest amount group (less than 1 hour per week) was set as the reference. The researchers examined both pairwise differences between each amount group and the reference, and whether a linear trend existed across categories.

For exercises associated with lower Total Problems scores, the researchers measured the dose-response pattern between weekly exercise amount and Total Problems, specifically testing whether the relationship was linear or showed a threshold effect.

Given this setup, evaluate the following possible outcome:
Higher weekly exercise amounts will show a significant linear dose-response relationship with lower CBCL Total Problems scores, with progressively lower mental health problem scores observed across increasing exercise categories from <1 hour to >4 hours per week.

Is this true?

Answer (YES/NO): NO